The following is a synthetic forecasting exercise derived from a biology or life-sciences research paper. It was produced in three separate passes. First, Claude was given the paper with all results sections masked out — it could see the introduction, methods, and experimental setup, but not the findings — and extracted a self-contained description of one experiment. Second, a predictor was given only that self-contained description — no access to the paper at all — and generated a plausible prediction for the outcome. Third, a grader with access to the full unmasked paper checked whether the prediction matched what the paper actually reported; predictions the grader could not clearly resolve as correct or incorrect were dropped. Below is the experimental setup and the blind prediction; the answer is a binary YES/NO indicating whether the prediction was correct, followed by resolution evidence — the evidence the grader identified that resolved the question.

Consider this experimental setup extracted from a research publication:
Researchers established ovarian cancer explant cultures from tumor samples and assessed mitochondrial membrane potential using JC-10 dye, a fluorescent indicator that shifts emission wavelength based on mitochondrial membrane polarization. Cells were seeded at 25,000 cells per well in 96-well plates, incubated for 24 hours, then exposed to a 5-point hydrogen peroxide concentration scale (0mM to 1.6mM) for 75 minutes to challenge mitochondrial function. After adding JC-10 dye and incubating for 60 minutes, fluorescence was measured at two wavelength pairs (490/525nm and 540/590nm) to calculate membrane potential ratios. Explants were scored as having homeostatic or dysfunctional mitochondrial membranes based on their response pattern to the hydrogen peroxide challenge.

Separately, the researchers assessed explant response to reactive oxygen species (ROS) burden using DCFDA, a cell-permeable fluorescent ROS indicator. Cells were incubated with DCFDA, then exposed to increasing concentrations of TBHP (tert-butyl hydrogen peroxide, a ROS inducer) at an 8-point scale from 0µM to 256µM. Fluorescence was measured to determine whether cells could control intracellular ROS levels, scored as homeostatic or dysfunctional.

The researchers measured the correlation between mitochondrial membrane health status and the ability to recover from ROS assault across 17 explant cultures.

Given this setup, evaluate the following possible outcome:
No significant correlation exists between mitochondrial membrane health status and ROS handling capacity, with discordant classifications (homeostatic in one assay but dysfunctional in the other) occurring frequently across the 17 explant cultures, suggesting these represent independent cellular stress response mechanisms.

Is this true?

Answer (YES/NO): NO